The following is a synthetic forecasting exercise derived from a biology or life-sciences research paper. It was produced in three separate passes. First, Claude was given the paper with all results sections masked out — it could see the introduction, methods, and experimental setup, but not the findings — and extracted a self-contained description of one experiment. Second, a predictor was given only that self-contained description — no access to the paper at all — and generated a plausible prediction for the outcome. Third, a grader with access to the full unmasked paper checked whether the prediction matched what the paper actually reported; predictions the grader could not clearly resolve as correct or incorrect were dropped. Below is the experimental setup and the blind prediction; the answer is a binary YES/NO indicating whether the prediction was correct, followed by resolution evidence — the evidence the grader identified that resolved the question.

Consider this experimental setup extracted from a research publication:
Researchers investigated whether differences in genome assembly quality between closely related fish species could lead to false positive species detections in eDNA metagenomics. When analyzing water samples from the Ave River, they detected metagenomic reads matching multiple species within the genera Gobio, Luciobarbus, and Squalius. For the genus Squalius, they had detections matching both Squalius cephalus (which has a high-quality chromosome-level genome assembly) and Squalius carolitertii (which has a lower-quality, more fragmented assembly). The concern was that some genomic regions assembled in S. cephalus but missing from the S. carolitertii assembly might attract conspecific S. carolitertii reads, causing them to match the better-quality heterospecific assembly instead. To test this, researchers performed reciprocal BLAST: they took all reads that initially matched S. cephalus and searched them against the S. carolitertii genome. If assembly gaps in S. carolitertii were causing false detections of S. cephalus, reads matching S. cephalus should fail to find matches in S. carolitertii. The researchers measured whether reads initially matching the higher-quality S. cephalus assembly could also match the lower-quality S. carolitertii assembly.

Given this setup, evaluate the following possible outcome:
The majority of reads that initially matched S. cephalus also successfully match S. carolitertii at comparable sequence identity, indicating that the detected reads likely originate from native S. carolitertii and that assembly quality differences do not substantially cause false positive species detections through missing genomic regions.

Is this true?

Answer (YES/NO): NO